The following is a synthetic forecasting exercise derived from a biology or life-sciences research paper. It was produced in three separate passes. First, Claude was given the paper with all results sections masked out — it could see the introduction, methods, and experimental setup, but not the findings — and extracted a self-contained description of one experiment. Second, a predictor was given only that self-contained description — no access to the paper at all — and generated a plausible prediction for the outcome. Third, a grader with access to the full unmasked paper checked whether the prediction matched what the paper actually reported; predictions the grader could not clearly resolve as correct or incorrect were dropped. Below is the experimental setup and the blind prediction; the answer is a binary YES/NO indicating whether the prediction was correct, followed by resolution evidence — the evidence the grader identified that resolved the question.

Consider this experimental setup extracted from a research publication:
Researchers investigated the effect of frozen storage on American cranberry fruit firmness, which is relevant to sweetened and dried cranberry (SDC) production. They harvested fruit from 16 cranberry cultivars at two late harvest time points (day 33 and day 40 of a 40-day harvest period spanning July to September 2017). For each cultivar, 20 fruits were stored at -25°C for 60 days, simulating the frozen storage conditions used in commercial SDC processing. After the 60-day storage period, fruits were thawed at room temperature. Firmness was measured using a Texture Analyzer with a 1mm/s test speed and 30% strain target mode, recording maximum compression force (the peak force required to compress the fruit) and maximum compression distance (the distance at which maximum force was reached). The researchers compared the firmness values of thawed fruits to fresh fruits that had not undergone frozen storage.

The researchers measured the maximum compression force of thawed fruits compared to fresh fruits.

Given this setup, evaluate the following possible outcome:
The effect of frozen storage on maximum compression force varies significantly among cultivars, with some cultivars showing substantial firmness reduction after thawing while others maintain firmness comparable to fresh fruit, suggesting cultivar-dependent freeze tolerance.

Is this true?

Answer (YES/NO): NO